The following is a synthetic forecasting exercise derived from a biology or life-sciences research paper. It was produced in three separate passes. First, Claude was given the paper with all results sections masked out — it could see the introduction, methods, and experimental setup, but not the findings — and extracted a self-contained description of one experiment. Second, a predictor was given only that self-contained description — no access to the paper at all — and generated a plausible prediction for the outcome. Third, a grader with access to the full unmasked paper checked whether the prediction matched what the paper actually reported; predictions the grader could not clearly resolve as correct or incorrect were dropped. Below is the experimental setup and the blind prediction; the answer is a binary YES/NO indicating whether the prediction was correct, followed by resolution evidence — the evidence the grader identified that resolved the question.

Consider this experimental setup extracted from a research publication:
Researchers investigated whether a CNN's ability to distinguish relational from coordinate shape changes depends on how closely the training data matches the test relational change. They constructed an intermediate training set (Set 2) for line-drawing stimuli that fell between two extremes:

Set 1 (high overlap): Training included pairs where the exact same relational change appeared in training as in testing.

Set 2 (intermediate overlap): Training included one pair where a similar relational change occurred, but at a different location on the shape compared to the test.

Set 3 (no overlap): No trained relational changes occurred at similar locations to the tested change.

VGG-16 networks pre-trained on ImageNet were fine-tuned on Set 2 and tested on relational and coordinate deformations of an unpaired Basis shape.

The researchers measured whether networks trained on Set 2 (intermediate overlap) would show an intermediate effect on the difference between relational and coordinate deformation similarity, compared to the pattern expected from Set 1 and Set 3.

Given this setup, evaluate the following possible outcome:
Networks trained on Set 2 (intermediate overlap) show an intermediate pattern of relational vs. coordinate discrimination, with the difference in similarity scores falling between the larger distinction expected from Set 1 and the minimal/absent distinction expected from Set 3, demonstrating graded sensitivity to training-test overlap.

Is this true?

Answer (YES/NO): YES